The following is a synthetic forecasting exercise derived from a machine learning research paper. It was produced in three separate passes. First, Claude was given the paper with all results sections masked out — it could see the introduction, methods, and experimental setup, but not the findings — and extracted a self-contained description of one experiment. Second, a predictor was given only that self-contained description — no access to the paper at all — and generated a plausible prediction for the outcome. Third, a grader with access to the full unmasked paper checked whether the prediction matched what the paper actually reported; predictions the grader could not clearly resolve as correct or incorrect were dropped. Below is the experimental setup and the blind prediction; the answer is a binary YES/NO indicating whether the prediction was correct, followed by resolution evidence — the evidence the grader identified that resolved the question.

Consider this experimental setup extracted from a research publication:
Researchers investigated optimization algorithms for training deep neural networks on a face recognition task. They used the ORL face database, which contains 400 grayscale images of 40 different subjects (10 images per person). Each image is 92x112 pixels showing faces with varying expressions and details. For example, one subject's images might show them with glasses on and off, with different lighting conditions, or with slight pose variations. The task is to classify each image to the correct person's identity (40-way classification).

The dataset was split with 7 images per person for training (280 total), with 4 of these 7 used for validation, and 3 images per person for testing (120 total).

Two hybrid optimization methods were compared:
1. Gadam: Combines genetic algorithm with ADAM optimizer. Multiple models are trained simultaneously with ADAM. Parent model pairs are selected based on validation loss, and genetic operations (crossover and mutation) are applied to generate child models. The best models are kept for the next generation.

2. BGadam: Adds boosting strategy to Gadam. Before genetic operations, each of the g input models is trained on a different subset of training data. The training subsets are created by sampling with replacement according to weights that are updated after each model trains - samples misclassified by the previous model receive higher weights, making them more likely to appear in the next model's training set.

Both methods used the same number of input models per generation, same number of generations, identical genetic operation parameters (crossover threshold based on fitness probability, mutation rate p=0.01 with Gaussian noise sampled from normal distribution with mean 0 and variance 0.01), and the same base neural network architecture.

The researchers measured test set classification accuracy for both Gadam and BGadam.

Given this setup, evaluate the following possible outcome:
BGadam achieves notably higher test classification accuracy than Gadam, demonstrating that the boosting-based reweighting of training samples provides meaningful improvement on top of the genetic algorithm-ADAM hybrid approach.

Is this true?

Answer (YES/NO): NO